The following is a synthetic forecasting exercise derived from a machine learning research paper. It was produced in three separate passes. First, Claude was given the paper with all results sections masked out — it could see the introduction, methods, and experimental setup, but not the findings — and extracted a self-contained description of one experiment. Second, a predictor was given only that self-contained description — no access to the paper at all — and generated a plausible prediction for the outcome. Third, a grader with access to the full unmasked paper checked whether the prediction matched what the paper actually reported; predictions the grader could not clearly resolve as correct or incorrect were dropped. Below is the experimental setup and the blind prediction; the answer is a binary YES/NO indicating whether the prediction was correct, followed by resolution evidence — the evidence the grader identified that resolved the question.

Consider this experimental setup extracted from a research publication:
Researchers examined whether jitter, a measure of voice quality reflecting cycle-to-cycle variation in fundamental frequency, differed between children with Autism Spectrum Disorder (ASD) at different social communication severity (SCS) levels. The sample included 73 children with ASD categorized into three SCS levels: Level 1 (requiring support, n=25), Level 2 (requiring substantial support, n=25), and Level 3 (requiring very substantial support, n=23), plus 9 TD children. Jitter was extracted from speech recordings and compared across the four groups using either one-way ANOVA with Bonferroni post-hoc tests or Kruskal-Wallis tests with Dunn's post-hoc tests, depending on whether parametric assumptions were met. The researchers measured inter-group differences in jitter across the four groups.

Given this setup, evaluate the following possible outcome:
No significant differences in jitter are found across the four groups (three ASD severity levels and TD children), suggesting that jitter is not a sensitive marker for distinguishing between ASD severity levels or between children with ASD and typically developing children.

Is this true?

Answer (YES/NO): NO